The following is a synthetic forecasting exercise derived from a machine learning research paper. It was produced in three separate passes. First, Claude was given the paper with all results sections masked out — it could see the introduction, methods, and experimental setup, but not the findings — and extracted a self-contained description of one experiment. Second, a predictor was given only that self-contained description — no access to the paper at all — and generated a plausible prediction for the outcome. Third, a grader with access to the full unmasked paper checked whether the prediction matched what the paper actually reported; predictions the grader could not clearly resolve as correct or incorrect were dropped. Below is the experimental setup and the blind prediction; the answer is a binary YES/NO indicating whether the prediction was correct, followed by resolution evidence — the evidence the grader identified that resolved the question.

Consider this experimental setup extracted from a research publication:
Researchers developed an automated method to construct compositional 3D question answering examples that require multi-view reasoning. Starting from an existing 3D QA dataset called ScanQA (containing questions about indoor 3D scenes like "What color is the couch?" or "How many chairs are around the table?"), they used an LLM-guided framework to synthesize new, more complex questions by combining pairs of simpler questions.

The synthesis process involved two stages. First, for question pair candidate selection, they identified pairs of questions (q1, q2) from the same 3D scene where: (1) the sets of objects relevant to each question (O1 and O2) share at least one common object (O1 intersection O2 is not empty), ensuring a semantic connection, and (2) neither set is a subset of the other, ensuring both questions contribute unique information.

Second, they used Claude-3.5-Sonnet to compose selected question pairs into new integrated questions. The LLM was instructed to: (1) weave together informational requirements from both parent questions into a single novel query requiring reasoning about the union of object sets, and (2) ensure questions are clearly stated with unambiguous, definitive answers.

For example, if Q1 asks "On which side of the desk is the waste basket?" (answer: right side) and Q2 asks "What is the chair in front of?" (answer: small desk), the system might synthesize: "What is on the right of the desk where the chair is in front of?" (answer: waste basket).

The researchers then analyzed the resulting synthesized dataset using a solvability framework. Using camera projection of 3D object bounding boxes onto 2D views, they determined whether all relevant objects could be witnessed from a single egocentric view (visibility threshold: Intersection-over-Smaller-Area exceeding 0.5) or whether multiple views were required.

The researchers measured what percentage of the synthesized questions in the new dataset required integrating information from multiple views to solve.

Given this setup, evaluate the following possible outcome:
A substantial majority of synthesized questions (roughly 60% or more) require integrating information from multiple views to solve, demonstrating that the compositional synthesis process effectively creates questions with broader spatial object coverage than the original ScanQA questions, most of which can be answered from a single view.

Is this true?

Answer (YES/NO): YES